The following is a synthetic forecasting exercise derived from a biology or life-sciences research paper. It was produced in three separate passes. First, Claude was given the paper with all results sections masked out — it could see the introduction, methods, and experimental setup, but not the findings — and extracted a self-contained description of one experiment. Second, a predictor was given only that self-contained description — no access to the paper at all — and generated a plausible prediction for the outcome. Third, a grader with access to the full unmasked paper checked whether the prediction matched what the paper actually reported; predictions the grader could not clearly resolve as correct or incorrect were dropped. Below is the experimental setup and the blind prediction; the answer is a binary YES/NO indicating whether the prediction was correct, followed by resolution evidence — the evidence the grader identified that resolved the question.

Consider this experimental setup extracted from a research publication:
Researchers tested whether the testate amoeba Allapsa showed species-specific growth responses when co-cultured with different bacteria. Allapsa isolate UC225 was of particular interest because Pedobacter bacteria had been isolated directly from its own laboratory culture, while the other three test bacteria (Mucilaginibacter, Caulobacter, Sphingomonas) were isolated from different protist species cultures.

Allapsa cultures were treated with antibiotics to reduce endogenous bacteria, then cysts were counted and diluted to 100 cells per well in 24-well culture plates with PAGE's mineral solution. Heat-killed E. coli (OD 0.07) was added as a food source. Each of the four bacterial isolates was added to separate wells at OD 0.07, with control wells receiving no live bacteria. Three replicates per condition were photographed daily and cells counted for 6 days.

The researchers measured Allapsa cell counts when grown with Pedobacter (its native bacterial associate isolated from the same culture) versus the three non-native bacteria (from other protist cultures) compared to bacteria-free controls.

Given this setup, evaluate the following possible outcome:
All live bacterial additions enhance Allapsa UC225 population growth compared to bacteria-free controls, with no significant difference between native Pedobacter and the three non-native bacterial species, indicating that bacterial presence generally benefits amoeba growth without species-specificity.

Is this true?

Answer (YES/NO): NO